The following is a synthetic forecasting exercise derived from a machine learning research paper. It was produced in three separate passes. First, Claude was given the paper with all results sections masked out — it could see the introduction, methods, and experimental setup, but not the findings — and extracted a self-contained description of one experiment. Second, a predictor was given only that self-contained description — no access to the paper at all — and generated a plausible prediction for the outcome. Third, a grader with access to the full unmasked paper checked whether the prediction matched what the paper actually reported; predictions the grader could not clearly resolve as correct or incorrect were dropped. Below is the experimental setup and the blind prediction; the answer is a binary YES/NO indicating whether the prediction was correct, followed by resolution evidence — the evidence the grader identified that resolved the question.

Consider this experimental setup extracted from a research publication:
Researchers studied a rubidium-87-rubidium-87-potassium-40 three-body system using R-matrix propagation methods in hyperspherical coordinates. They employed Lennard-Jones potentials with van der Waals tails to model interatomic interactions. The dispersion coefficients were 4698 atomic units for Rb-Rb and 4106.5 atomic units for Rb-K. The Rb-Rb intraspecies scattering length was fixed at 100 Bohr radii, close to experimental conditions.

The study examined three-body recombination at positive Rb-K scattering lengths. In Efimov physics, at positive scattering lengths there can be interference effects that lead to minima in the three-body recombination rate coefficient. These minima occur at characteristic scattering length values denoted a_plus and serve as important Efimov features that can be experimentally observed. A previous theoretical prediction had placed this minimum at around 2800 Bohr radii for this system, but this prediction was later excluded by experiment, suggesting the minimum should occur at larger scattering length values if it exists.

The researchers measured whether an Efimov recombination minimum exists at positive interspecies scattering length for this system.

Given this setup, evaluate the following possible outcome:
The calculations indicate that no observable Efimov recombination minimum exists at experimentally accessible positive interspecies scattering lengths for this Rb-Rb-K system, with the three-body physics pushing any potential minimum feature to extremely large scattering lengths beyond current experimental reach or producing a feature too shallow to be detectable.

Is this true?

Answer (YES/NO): NO